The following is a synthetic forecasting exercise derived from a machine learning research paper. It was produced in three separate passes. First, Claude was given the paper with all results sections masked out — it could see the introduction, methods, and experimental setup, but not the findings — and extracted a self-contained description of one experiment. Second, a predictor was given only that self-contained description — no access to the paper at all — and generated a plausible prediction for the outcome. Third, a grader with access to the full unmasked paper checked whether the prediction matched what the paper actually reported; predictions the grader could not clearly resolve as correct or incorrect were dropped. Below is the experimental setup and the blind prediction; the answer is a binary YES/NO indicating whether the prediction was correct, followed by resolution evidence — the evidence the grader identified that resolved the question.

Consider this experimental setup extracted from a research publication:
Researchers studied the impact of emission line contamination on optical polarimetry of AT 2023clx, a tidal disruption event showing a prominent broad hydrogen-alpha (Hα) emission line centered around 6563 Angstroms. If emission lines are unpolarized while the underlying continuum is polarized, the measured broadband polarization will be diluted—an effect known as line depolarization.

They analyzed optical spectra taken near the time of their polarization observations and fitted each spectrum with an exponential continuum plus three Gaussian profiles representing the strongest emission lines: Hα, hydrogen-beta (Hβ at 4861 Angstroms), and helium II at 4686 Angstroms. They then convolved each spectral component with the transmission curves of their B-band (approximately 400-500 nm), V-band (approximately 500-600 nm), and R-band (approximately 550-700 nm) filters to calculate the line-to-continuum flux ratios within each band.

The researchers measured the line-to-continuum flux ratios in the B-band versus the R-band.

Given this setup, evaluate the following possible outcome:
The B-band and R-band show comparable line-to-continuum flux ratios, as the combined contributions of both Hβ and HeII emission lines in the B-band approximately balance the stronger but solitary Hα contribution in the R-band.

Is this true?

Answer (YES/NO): NO